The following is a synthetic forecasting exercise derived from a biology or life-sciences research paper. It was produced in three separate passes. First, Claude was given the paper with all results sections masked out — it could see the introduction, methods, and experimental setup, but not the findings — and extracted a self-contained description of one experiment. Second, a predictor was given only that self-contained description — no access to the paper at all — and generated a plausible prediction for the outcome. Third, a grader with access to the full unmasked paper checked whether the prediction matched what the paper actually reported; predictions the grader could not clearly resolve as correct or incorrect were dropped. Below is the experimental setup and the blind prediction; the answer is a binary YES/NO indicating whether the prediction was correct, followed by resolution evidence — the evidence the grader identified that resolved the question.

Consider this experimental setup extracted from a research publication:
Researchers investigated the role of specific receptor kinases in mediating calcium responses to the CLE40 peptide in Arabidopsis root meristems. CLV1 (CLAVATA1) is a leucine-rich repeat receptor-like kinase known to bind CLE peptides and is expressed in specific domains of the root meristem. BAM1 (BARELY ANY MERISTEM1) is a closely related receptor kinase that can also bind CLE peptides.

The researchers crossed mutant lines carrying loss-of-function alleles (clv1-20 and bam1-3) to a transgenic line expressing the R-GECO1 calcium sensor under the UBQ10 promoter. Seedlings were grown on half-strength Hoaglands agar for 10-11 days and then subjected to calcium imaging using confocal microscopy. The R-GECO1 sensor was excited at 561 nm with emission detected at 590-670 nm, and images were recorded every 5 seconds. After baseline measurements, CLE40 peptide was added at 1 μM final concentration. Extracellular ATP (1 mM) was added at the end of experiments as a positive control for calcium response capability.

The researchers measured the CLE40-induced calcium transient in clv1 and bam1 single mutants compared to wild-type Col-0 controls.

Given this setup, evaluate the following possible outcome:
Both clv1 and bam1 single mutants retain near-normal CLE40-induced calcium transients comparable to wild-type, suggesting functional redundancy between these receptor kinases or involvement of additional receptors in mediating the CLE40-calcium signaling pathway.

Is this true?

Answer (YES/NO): NO